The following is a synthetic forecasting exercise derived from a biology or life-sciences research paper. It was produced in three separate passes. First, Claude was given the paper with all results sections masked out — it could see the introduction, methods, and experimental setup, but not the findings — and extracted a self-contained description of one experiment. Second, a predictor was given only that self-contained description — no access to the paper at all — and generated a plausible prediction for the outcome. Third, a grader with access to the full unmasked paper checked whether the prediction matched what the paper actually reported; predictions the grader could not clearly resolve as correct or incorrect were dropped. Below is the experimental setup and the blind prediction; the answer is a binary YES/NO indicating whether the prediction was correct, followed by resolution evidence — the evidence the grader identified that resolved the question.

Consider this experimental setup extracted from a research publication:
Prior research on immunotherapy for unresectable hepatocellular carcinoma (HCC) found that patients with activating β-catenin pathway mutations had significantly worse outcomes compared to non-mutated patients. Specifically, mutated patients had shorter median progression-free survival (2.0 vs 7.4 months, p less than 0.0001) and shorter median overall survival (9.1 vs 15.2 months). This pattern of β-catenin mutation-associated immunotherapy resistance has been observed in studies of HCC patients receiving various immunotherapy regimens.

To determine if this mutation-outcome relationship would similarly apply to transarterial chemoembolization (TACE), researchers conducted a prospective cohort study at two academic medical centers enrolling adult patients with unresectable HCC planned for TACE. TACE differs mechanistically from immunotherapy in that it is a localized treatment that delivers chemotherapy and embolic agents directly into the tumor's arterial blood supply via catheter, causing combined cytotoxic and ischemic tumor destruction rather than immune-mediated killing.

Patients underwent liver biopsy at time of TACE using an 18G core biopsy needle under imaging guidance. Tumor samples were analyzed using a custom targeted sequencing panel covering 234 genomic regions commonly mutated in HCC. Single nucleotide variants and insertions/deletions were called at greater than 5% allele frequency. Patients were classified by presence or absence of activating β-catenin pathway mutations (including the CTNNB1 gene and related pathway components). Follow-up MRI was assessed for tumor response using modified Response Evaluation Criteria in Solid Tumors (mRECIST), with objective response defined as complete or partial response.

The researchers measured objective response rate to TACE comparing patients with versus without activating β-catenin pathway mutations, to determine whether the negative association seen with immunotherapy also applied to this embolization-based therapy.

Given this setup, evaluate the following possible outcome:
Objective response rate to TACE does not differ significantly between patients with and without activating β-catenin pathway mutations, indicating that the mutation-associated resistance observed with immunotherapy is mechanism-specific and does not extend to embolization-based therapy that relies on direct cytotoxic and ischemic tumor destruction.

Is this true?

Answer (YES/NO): YES